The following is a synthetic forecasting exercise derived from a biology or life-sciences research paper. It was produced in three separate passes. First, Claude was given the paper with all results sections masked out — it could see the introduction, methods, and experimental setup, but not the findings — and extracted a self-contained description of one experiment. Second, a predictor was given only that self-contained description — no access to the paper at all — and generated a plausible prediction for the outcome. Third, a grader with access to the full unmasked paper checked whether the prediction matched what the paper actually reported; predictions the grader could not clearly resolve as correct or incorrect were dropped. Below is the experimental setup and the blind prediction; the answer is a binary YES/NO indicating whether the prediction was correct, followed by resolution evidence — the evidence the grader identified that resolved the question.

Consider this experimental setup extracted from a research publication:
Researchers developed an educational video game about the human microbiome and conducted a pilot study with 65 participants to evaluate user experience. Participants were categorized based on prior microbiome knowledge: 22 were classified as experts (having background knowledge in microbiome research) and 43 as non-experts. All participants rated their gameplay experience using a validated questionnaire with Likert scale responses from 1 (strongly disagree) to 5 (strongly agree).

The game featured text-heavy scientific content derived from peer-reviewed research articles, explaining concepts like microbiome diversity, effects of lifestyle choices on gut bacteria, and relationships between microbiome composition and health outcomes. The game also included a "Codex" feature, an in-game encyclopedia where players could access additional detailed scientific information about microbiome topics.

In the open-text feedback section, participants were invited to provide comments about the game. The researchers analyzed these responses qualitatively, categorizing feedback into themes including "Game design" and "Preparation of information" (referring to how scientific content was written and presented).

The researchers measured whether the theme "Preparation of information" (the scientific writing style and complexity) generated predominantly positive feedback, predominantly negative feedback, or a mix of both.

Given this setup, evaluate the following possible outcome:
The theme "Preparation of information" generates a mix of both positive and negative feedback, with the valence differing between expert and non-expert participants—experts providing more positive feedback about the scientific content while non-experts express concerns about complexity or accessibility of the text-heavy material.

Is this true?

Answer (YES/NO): NO